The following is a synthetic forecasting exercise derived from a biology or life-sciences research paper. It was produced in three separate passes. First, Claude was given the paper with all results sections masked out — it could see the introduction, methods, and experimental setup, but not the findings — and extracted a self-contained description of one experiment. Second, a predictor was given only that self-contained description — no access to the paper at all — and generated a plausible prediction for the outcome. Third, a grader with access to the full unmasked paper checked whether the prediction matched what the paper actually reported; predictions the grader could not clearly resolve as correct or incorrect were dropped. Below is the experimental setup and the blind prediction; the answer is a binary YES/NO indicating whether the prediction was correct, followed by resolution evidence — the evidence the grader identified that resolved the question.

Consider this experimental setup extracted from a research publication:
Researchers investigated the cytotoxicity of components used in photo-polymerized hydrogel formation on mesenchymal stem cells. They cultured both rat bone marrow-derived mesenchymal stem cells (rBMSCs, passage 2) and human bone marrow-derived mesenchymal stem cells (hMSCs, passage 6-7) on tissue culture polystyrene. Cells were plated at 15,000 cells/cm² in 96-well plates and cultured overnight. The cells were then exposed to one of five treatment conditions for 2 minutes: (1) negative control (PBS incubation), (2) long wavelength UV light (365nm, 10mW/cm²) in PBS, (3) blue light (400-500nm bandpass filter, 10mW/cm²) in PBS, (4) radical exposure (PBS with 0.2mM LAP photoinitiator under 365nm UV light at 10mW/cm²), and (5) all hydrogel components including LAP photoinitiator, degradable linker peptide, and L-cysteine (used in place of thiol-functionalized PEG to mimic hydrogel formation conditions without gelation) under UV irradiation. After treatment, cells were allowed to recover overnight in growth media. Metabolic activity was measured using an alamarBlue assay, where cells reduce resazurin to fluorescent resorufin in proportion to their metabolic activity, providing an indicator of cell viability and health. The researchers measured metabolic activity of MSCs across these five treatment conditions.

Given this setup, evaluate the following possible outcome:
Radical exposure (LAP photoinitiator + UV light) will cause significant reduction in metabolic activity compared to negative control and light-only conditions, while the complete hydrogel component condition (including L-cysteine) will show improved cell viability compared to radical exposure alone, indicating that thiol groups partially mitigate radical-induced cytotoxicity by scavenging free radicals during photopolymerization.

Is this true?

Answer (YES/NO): YES